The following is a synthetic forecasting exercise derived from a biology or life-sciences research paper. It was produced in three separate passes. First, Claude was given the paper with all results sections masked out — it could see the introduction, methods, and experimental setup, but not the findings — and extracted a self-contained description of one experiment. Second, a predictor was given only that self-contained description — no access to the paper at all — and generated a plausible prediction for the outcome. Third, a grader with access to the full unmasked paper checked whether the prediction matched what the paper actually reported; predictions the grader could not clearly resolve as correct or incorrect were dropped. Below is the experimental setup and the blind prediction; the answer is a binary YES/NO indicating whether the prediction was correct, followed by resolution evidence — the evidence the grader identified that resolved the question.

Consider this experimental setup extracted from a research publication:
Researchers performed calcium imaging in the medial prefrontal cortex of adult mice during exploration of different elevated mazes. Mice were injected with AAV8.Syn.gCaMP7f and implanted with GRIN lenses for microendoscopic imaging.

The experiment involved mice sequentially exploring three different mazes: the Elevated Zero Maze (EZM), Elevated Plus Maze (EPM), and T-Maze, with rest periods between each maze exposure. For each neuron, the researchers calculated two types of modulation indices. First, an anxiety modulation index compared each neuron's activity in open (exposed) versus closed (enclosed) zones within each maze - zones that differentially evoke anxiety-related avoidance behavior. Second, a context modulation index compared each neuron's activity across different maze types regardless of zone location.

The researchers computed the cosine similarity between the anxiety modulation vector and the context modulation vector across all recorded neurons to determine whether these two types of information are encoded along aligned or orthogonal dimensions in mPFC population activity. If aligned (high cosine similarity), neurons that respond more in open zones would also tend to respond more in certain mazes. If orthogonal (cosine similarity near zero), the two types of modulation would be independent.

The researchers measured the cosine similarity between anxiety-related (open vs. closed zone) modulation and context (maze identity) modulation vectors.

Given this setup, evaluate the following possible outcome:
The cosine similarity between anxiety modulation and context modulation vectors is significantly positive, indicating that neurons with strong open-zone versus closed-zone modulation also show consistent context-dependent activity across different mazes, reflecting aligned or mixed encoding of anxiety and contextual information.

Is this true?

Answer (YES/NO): NO